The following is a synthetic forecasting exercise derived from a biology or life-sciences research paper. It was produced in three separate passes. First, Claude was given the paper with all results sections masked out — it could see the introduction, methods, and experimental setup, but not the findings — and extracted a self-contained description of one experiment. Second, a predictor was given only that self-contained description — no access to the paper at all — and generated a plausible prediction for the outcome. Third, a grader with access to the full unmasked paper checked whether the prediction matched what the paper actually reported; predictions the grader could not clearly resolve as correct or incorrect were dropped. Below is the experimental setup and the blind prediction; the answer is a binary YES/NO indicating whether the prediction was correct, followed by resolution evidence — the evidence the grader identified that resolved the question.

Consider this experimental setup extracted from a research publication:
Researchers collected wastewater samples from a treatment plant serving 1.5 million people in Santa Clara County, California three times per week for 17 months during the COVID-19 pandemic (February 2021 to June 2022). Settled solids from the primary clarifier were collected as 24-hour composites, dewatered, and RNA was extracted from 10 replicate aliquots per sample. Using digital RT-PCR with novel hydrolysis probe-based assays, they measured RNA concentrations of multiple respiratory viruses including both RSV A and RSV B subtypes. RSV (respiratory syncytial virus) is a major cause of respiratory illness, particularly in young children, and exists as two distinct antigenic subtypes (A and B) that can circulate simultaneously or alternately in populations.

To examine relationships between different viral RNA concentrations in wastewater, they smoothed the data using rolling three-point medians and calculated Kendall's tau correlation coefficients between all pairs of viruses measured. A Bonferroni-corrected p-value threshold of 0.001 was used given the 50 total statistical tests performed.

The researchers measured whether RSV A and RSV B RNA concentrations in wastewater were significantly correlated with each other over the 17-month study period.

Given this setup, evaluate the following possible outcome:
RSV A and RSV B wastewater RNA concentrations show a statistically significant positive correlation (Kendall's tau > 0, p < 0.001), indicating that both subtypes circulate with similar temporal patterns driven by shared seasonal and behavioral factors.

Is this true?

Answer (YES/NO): NO